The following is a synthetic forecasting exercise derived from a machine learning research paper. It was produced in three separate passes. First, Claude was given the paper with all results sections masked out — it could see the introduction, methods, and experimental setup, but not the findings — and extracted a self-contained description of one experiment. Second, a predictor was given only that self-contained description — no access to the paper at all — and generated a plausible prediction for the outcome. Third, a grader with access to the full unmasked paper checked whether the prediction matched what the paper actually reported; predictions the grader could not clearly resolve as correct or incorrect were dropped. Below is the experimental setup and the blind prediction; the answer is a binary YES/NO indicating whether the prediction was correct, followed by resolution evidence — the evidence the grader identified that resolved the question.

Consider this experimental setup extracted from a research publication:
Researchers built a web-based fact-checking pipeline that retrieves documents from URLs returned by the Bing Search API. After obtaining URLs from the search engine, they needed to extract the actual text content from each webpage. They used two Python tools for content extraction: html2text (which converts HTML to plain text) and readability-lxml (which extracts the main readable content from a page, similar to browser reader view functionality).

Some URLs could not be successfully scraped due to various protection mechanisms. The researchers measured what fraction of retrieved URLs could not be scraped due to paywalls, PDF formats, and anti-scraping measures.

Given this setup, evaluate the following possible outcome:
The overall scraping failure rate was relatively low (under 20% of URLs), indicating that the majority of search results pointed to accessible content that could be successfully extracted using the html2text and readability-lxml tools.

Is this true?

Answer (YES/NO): NO